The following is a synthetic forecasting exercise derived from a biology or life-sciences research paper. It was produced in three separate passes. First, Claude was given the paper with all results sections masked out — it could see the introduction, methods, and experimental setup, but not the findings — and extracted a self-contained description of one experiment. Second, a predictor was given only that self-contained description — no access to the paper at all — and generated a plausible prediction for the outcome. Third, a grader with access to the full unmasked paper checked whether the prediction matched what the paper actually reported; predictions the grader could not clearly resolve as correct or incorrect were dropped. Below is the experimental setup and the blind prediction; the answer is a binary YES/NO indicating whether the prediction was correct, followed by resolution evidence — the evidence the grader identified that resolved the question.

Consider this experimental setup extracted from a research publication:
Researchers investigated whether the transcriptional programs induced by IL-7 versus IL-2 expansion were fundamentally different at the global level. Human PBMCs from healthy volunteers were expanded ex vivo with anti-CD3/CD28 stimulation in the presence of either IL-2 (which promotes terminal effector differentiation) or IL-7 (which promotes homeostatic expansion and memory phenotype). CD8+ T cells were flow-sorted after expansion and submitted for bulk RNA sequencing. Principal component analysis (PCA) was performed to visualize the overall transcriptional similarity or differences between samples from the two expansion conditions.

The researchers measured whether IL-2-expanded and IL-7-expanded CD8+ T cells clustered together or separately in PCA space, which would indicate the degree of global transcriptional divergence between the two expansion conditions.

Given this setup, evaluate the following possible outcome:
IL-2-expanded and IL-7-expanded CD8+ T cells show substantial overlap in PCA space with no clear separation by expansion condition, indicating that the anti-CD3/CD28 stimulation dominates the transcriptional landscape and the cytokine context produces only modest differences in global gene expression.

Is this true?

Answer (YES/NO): NO